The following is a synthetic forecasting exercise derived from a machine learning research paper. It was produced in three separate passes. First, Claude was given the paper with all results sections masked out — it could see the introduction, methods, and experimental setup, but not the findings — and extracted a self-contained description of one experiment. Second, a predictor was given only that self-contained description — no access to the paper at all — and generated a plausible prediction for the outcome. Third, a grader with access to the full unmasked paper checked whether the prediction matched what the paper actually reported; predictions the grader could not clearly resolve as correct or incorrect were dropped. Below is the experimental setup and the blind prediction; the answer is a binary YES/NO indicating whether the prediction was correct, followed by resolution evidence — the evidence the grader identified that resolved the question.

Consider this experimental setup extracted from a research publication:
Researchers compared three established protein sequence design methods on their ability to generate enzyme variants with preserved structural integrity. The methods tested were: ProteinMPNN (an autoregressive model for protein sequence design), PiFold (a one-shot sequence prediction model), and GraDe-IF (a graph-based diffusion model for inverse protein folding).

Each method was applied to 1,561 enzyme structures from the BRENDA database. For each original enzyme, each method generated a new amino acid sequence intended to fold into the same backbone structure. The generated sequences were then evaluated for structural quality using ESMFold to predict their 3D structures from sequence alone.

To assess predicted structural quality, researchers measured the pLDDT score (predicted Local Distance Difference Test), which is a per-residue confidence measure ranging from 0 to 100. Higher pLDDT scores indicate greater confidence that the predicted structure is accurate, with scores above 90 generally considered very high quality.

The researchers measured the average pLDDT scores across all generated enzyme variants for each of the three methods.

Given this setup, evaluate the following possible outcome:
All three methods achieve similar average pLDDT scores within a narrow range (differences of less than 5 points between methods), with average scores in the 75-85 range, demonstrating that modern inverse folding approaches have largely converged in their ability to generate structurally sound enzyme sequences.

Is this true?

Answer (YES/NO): NO